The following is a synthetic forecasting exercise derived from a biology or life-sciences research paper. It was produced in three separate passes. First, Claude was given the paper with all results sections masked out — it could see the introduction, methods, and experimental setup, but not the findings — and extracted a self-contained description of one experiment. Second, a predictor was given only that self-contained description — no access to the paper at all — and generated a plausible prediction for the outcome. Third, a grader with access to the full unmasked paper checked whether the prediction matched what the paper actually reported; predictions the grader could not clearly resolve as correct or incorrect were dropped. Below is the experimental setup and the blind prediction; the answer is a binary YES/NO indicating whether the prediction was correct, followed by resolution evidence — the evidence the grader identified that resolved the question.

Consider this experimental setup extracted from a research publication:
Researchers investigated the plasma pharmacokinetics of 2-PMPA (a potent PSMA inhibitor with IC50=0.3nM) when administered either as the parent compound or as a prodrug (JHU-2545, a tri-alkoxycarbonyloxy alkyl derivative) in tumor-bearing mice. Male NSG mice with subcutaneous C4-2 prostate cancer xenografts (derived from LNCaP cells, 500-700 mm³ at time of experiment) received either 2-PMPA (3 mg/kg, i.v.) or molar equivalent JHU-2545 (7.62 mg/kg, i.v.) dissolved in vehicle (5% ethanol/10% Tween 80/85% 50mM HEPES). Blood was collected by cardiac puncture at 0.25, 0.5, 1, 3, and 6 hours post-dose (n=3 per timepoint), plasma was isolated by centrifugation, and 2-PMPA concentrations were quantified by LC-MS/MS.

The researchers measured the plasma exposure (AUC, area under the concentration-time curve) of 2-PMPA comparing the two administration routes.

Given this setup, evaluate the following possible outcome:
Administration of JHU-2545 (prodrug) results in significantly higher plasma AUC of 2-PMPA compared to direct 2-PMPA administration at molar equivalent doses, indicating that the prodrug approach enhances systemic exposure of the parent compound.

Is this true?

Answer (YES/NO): NO